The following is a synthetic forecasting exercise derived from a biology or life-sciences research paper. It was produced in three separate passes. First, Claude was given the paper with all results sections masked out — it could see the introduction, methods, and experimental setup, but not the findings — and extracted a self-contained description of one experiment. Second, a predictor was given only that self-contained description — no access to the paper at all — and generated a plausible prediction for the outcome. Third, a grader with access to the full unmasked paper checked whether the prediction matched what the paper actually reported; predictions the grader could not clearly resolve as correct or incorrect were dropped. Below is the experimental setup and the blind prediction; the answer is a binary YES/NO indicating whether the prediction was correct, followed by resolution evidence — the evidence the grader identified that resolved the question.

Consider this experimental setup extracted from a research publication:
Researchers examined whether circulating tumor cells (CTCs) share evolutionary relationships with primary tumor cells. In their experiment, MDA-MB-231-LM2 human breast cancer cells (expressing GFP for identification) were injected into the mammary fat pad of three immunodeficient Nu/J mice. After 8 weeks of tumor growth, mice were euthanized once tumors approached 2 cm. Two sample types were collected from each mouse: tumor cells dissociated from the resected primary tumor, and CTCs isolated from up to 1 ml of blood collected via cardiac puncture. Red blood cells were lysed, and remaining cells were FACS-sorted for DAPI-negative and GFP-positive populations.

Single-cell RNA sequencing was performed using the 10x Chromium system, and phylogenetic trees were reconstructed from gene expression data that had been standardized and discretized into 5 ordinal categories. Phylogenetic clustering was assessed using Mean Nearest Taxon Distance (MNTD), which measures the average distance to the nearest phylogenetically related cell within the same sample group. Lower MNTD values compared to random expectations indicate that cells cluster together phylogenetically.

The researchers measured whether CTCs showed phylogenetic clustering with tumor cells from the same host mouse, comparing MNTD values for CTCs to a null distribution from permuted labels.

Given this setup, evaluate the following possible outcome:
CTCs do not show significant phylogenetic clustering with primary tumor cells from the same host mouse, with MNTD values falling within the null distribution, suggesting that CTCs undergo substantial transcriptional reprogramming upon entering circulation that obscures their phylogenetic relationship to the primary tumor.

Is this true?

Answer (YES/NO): NO